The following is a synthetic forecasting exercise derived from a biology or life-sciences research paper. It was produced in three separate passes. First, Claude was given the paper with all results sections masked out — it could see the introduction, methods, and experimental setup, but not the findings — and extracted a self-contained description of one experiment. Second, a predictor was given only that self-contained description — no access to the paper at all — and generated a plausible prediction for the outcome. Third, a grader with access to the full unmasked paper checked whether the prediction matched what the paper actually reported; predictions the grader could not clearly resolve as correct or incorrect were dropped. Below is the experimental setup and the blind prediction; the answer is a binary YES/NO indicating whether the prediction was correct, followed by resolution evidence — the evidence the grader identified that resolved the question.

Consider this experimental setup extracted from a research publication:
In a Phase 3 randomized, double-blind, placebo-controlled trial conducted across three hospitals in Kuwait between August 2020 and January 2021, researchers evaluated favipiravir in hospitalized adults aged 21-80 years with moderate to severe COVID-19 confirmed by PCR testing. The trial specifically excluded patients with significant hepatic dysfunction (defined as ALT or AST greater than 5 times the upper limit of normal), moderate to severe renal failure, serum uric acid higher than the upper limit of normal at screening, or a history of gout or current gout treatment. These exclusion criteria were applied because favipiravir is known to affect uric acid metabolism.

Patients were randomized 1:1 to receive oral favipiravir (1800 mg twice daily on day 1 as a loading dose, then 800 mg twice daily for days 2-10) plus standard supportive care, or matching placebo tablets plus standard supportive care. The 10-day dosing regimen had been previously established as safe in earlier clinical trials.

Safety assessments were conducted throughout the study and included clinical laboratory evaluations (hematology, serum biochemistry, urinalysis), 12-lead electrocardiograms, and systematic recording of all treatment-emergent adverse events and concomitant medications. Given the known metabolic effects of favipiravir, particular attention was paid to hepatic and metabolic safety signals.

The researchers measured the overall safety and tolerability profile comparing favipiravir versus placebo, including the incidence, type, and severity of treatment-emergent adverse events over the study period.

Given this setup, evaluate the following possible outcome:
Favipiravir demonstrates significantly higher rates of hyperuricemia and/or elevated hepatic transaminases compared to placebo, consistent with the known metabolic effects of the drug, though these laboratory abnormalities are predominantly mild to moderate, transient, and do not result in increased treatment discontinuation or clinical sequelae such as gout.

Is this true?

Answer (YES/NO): YES